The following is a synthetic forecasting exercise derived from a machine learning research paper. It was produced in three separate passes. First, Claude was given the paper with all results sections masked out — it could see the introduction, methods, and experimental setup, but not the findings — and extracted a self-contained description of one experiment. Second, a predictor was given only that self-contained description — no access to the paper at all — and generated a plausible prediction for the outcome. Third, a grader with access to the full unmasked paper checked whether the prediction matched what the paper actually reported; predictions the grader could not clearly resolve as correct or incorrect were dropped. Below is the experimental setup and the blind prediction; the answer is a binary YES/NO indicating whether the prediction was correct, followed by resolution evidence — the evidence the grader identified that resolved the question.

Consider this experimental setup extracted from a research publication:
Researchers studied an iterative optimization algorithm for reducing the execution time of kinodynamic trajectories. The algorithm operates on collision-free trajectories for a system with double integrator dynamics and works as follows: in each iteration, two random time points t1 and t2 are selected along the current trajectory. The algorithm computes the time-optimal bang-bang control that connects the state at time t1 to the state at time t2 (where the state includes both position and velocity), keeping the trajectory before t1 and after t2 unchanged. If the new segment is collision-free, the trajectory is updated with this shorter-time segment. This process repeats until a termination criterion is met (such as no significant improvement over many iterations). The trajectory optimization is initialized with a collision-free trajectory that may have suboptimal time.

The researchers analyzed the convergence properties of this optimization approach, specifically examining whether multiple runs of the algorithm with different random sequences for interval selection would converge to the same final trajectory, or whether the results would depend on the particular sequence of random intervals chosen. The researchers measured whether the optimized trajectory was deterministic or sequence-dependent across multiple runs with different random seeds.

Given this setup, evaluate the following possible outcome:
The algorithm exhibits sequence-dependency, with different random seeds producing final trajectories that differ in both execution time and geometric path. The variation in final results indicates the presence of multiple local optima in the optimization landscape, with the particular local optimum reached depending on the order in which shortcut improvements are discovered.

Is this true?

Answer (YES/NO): YES